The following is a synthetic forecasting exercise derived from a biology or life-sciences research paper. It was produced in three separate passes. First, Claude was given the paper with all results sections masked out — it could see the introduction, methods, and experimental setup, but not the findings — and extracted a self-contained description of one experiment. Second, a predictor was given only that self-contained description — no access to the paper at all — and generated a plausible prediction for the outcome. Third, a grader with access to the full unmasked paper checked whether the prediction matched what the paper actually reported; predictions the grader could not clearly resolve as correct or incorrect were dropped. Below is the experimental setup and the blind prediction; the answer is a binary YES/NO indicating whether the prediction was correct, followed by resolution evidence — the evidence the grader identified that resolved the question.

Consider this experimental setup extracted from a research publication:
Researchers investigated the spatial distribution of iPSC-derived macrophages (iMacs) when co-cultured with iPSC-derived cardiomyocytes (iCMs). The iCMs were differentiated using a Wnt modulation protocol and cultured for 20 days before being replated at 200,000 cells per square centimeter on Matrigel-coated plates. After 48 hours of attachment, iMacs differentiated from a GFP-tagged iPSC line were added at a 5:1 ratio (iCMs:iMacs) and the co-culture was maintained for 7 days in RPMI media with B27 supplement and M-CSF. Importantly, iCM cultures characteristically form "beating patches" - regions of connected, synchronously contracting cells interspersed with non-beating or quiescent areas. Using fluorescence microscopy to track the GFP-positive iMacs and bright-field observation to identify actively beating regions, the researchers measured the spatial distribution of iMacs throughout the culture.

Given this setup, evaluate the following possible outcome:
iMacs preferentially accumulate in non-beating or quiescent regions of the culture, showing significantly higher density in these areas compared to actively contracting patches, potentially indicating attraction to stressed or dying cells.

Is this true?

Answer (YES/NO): NO